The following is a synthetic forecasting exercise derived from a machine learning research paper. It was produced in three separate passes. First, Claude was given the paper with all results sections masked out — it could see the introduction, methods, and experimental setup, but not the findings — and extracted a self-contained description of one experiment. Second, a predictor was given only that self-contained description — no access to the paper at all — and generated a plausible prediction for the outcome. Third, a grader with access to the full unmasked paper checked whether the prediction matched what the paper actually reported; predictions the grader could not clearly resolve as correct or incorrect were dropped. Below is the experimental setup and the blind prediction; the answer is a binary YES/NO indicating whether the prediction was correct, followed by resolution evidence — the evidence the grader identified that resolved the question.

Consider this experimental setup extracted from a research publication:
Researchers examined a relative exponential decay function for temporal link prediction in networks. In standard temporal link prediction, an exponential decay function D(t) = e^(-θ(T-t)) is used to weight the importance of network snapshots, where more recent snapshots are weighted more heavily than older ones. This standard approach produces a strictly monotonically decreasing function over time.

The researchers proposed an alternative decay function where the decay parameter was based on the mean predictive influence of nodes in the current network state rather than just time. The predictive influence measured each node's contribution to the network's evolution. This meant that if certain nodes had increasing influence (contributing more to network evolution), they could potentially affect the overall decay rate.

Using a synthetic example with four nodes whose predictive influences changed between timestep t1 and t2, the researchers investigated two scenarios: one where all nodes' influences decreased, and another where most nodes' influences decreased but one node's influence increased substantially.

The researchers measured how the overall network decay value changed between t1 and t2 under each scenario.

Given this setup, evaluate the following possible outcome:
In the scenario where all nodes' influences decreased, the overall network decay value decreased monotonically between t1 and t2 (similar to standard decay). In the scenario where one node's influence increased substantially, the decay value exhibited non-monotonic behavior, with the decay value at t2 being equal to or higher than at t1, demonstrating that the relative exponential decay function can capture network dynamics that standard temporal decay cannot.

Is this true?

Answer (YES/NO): YES